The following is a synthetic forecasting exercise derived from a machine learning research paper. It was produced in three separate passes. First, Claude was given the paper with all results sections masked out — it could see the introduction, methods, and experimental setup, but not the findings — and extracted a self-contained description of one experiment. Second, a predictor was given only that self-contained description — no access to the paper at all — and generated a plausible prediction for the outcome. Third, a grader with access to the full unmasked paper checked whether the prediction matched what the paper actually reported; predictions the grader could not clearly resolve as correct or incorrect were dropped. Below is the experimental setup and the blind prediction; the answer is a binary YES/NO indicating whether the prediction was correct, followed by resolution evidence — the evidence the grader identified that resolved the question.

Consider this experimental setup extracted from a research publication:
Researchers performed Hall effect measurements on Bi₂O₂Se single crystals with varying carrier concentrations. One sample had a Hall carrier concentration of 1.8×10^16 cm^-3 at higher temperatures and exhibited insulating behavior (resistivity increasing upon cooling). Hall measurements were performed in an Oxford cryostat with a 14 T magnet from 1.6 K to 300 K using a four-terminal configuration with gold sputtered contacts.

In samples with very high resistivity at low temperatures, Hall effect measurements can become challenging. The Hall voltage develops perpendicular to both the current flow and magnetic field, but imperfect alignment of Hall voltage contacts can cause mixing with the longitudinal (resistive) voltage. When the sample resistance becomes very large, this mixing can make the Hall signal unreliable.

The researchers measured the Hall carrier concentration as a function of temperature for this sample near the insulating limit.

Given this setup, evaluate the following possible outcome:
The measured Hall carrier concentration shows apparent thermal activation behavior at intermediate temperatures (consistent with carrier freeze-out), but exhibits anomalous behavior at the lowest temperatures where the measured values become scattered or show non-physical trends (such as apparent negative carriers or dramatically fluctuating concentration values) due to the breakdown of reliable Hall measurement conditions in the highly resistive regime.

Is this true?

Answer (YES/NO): NO